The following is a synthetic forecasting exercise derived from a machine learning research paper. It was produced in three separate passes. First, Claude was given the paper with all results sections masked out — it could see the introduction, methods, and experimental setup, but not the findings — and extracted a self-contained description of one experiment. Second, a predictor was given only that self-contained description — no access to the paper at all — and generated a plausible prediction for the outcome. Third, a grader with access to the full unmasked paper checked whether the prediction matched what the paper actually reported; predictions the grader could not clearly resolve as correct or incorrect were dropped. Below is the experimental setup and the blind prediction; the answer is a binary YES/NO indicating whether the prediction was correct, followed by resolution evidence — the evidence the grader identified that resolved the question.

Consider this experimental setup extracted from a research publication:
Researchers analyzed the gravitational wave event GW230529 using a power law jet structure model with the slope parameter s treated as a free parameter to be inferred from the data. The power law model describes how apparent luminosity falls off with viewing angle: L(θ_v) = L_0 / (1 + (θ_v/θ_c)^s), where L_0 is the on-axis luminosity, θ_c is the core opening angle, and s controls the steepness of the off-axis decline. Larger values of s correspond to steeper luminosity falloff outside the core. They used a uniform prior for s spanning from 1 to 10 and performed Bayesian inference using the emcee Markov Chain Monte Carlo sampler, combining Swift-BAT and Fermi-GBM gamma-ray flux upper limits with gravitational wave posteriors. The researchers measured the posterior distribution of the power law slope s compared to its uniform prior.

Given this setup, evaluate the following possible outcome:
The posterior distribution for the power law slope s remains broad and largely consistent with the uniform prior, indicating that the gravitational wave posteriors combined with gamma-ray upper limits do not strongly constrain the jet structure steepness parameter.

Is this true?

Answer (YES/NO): NO